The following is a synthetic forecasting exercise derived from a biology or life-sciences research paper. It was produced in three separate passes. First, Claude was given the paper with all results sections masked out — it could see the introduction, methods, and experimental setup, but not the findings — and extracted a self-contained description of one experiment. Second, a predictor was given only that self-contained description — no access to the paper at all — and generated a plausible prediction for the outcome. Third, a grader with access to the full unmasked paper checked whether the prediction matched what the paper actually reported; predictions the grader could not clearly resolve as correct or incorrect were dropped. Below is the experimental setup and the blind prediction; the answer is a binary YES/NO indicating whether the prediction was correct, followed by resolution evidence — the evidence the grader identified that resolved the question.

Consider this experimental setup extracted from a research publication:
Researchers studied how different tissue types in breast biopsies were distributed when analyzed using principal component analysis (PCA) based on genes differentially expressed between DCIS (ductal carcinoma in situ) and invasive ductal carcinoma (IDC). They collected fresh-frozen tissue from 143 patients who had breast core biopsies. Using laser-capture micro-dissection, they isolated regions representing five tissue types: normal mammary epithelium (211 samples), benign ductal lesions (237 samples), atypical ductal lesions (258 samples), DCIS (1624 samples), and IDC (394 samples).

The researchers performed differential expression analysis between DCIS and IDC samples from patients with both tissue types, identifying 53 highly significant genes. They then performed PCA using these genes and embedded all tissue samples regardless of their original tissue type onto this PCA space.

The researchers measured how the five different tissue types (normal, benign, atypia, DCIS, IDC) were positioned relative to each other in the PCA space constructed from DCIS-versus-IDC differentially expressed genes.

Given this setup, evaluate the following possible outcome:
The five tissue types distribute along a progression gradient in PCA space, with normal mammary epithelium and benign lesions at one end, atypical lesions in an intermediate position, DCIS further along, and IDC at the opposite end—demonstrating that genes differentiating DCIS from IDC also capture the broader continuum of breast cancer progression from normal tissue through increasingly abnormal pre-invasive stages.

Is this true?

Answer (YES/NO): YES